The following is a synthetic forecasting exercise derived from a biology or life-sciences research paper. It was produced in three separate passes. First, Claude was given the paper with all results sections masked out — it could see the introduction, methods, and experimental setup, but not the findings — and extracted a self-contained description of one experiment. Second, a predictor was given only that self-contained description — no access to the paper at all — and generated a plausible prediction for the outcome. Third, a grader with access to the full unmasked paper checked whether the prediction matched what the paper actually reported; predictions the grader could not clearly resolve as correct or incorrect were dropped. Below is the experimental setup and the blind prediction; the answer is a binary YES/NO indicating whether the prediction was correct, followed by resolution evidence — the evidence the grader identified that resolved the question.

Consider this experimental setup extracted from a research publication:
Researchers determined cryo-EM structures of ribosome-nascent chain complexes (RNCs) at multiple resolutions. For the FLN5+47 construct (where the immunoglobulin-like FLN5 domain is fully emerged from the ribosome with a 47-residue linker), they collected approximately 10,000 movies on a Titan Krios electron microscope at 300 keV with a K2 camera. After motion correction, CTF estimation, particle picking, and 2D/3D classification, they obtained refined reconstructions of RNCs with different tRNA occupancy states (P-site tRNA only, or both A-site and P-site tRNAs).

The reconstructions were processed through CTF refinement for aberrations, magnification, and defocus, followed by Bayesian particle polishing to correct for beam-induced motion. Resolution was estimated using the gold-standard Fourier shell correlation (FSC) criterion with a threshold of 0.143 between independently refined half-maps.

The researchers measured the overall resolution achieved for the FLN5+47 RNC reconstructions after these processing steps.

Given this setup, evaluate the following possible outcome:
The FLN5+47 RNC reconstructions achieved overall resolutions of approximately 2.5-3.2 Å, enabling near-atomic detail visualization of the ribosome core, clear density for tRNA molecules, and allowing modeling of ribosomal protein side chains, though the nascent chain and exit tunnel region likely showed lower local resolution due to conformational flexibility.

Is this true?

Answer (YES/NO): YES